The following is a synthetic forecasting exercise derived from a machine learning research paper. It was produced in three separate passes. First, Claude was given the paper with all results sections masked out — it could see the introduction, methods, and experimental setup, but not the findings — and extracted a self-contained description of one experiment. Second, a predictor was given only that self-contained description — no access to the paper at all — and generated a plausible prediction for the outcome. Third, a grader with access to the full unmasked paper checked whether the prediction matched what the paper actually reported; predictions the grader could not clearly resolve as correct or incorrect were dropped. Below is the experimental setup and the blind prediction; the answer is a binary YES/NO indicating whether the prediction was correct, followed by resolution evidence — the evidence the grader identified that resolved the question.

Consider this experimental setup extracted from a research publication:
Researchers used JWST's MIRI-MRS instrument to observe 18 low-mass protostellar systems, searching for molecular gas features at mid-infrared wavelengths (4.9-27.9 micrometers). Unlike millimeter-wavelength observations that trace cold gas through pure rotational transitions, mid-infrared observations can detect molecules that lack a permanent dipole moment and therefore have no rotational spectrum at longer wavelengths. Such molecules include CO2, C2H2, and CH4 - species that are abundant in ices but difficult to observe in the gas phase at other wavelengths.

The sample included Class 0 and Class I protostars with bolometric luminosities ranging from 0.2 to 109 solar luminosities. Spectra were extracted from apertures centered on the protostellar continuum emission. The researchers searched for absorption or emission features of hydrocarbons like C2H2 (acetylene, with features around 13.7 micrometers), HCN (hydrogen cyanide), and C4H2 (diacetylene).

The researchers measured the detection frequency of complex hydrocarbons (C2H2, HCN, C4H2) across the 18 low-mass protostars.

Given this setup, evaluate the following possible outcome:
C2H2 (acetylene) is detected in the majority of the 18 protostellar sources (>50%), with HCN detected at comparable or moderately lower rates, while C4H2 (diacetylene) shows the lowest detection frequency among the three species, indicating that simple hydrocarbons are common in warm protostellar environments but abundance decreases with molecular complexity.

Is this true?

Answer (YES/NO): NO